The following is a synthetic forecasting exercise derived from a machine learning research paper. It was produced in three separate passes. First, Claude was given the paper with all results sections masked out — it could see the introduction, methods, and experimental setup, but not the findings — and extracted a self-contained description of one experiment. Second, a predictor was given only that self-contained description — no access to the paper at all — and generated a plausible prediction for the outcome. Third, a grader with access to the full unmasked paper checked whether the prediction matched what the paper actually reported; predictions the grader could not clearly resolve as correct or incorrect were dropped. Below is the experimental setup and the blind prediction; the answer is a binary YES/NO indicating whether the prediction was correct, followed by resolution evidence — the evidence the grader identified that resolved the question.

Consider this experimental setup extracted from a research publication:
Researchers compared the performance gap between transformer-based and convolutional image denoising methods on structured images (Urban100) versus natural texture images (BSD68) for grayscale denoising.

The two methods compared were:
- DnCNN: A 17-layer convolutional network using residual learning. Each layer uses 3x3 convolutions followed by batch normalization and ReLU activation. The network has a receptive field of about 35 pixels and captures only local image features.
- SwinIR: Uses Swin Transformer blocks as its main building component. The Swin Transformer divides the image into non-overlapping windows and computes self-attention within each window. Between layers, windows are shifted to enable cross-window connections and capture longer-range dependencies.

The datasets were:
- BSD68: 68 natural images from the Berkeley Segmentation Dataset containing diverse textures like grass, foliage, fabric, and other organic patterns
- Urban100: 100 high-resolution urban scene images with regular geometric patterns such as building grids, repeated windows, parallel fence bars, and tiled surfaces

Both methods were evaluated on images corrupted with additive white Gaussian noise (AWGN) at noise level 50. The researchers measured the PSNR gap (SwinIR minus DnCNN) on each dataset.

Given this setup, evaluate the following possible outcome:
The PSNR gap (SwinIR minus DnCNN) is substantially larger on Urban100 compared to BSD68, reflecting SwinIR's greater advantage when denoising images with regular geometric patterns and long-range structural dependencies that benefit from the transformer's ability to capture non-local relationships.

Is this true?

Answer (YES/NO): YES